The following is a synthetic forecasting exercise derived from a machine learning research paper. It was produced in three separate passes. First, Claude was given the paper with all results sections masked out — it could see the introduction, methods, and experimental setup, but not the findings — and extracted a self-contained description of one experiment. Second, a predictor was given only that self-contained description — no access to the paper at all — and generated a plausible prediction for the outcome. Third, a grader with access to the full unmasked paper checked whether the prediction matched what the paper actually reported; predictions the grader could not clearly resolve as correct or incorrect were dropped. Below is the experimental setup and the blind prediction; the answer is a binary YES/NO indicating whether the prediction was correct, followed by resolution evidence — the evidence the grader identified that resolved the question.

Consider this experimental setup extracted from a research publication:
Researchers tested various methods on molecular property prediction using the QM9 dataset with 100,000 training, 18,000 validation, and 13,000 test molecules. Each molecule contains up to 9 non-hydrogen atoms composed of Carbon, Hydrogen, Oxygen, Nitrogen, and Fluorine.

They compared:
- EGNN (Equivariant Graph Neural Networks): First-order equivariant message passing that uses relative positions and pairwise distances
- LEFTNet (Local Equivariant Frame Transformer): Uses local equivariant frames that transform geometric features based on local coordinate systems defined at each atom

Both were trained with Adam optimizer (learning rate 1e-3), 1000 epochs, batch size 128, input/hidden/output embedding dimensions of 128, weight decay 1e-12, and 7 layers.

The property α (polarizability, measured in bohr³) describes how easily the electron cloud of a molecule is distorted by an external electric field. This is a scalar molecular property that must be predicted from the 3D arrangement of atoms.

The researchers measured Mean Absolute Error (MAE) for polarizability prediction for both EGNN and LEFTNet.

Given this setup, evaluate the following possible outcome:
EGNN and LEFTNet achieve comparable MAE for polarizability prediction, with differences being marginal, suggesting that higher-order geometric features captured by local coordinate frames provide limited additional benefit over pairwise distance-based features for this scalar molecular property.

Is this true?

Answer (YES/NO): NO